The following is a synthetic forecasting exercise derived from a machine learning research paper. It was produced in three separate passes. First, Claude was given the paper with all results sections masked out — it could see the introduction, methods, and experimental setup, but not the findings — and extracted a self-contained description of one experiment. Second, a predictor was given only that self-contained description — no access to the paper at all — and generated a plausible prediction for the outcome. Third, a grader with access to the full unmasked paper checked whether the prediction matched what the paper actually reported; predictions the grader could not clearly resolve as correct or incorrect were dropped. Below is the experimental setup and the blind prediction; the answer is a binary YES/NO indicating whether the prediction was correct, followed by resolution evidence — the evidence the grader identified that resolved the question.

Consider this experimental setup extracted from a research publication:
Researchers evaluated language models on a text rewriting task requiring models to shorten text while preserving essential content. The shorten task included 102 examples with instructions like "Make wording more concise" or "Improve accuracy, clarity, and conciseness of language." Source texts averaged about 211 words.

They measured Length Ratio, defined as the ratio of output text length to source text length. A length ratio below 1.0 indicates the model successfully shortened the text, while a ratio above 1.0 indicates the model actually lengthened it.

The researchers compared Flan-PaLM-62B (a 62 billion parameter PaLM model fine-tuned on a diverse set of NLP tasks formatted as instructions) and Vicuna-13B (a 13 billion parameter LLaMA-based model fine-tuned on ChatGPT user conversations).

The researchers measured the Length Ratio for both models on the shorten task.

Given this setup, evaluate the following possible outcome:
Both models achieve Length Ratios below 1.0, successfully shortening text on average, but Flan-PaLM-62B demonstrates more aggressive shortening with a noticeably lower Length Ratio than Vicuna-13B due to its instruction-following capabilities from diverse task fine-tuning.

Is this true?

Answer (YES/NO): YES